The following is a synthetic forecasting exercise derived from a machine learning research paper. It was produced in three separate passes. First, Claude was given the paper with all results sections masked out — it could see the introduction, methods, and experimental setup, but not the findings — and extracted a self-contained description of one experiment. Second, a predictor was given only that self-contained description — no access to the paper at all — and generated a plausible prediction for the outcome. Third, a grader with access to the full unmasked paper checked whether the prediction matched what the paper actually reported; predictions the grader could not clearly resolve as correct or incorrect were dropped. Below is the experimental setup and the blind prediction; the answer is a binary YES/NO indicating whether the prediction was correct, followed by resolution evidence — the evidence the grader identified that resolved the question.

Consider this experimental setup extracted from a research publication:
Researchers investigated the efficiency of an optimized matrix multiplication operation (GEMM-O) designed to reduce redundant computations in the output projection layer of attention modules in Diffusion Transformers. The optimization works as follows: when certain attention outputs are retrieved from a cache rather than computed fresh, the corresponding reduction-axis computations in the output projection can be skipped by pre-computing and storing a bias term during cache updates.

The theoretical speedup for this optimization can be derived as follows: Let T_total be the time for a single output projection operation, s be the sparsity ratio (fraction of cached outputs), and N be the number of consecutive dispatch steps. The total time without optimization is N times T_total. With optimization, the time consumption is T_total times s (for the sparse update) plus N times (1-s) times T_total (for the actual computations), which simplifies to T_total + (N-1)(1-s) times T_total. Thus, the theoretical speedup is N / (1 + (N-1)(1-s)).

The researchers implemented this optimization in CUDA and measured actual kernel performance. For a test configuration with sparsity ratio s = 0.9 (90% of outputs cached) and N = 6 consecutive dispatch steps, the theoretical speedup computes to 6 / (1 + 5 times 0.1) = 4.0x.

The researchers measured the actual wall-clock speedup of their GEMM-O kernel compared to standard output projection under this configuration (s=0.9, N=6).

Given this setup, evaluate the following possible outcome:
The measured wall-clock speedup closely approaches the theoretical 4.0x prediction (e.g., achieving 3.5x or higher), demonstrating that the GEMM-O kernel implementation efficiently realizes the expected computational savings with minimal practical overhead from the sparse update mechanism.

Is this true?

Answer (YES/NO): YES